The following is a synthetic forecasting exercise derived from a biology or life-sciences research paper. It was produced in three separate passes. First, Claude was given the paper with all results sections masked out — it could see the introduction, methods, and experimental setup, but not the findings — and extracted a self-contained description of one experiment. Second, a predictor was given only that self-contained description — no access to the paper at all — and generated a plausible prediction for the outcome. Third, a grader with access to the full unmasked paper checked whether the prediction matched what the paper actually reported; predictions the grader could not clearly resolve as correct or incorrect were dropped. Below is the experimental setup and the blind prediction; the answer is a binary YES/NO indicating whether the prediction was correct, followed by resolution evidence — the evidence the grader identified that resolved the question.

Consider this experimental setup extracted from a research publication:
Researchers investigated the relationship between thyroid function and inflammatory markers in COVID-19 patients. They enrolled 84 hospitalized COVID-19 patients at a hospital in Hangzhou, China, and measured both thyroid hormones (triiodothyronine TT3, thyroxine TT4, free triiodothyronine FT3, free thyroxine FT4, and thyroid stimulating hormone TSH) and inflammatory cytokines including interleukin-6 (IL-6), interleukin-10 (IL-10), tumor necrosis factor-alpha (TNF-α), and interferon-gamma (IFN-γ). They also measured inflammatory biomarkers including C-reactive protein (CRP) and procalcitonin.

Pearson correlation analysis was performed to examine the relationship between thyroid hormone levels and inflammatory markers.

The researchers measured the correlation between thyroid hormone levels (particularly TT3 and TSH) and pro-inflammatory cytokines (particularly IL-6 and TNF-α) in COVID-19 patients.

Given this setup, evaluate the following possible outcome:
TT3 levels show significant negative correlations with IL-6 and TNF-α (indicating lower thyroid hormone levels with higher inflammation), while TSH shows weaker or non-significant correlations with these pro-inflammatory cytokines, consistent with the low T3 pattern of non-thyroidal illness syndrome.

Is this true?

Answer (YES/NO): NO